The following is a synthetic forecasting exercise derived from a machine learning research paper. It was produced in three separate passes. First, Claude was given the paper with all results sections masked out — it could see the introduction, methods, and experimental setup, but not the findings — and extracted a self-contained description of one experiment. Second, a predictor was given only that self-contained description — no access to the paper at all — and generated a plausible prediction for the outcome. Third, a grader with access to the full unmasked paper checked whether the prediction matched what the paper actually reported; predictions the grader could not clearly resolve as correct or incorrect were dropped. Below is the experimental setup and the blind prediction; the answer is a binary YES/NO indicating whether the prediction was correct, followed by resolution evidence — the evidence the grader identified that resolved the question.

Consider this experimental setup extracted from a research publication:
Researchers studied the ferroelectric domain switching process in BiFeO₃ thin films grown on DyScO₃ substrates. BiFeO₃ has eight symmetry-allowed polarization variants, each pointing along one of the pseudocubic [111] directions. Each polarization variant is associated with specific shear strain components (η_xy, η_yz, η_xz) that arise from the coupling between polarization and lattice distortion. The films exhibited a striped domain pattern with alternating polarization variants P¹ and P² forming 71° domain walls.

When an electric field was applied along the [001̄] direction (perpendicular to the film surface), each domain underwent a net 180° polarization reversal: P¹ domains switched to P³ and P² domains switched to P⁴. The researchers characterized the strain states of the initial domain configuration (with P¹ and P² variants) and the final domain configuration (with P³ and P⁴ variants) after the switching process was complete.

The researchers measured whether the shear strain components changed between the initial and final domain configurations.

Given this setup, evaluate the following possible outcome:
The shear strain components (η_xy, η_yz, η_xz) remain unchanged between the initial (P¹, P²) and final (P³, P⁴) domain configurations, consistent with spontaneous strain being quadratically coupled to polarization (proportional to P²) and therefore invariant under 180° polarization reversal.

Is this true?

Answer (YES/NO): YES